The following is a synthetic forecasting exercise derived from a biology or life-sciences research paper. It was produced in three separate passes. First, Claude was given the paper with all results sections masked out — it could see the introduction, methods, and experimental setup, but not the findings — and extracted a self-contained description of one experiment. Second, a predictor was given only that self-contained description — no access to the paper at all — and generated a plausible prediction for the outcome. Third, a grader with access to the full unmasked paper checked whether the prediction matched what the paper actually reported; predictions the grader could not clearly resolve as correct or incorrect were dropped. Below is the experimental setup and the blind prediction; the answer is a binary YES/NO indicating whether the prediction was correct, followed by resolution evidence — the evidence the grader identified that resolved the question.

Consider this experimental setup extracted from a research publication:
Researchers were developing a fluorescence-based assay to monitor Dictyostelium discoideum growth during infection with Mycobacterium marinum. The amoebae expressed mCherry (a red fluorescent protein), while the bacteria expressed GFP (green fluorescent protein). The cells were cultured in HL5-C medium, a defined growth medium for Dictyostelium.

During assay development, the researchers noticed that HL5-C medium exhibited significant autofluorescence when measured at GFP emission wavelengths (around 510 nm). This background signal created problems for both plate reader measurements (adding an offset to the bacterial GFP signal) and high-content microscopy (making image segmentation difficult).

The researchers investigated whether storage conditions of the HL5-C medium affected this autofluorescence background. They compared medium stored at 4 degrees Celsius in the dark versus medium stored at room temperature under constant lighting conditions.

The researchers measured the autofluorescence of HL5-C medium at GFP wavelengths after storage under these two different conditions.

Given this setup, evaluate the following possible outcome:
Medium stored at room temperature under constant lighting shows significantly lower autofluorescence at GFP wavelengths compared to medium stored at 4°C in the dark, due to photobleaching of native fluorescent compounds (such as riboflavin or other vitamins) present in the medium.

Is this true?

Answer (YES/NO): NO